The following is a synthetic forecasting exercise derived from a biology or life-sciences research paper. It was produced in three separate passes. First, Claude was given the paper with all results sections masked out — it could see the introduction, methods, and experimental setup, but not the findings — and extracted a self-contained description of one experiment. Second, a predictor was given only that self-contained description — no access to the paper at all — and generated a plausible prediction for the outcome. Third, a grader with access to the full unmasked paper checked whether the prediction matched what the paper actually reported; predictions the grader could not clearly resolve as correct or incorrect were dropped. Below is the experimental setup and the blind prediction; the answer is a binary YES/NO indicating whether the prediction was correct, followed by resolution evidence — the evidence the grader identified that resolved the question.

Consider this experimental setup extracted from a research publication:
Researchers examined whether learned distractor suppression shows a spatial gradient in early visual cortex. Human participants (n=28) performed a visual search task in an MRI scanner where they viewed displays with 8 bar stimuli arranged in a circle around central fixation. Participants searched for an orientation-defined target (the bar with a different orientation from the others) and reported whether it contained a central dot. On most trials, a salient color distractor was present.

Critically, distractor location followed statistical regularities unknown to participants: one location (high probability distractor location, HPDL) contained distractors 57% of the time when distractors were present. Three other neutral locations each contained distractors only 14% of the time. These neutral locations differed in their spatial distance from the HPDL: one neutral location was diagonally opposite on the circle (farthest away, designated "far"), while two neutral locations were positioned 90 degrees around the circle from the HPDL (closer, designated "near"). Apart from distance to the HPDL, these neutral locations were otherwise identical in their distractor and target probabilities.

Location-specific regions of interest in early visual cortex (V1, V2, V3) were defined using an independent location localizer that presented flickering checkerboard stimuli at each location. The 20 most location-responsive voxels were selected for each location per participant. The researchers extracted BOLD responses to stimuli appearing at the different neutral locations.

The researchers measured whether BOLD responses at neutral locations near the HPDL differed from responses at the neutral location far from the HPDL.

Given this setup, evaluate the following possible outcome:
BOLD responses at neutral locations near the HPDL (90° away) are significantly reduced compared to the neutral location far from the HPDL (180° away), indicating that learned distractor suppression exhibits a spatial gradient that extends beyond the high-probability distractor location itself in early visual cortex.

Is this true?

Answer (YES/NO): YES